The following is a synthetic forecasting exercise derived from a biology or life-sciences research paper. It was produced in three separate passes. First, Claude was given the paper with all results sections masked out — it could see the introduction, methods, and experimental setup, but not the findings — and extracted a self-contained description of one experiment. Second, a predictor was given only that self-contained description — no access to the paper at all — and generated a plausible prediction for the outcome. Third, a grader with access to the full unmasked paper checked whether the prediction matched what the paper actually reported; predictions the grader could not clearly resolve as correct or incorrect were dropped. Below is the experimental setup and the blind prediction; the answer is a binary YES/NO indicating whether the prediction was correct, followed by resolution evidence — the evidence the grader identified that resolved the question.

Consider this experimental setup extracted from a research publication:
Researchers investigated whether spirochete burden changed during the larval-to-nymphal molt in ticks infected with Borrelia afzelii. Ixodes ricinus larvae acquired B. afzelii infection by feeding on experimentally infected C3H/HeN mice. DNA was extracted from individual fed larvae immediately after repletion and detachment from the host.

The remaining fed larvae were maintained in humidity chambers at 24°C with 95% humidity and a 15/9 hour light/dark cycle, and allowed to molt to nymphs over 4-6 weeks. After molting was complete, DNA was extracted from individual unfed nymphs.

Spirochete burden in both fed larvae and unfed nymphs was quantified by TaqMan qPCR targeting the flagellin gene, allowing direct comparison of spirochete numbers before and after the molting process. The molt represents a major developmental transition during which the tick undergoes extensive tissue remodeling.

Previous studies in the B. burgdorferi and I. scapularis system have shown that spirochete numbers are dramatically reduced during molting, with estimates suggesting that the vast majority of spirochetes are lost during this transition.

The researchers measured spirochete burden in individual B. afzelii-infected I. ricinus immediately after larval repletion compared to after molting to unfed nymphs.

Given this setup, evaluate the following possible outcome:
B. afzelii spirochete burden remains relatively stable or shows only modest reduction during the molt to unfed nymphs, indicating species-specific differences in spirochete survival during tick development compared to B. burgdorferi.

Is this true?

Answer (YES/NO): NO